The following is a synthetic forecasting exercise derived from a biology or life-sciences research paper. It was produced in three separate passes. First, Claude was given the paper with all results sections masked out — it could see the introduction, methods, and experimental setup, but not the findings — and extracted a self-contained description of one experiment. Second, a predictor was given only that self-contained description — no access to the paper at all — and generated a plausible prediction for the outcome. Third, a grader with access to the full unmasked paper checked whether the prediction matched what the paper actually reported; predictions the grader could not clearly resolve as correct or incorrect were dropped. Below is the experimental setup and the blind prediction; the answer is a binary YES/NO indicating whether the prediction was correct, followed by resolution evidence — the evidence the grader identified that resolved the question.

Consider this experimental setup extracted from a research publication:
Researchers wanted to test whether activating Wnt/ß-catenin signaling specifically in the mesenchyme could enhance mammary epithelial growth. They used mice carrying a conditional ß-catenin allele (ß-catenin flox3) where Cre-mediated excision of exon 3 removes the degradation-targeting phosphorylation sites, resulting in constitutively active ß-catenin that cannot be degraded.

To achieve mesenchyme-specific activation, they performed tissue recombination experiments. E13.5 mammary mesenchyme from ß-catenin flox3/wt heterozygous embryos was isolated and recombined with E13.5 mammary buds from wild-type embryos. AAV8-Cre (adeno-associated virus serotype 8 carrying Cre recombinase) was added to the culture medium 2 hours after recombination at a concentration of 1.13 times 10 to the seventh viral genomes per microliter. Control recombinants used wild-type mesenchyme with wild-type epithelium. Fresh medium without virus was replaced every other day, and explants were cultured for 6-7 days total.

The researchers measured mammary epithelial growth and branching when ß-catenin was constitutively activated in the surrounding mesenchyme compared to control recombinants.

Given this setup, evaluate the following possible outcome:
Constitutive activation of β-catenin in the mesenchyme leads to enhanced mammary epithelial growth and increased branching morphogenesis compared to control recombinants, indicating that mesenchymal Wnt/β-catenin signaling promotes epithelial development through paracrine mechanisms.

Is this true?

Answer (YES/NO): YES